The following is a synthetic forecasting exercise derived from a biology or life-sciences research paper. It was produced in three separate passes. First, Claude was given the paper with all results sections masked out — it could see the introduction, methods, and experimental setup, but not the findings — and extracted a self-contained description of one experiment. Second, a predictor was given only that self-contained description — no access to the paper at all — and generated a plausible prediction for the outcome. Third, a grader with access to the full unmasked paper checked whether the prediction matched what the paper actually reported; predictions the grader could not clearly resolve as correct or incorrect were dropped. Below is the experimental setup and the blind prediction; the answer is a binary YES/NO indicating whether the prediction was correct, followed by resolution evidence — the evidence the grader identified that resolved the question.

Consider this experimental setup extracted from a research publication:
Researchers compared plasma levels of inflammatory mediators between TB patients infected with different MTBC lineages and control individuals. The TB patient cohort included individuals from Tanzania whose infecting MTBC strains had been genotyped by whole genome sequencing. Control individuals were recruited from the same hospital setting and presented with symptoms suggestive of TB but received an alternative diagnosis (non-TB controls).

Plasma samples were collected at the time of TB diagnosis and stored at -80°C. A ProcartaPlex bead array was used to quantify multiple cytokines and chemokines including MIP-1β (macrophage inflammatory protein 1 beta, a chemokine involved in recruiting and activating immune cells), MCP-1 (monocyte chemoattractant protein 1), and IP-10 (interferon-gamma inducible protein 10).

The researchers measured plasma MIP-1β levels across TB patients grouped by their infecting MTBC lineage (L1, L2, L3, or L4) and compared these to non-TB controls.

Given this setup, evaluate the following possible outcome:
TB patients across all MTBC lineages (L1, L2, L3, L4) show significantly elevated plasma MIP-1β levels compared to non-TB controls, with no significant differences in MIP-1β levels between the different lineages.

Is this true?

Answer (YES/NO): NO